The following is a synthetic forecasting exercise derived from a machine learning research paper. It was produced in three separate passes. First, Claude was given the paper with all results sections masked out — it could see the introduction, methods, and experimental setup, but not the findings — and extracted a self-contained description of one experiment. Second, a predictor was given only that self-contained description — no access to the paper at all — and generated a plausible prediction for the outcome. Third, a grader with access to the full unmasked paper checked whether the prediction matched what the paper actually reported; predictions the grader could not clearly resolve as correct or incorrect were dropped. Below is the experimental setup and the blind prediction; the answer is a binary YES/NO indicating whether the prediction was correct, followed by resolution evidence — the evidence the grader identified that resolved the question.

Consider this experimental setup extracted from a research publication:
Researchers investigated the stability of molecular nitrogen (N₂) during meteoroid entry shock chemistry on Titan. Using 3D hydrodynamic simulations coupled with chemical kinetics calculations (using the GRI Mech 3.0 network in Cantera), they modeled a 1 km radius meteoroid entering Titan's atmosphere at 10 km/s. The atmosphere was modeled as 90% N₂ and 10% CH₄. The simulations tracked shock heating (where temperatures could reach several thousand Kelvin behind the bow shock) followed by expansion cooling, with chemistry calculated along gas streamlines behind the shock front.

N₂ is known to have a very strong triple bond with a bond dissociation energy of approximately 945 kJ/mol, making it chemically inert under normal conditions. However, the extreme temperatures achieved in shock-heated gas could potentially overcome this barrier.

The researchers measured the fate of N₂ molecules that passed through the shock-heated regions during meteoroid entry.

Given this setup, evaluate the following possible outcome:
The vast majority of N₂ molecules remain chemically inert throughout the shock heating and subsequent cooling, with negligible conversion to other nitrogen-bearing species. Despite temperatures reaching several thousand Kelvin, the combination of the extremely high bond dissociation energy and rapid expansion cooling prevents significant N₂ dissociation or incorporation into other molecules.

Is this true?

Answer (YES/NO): NO